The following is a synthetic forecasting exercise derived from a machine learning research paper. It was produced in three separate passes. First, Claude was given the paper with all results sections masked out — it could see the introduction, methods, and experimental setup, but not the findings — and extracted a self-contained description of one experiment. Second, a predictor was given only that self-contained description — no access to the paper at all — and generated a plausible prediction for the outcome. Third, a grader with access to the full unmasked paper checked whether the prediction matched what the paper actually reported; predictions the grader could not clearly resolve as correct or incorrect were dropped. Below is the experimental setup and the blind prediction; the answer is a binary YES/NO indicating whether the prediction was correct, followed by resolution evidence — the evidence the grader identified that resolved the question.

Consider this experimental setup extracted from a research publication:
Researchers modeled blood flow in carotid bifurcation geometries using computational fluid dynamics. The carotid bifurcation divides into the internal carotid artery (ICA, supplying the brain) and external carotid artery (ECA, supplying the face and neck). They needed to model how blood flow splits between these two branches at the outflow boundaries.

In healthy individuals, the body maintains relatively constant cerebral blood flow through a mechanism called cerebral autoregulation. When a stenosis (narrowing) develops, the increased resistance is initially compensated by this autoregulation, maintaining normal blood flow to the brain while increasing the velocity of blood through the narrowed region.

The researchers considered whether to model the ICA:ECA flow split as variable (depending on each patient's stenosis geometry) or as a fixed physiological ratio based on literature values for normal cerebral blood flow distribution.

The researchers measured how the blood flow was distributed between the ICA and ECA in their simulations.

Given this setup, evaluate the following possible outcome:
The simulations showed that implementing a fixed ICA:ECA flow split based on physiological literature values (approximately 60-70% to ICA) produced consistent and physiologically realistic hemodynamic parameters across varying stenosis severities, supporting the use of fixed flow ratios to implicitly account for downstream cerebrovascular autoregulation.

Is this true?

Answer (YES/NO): NO